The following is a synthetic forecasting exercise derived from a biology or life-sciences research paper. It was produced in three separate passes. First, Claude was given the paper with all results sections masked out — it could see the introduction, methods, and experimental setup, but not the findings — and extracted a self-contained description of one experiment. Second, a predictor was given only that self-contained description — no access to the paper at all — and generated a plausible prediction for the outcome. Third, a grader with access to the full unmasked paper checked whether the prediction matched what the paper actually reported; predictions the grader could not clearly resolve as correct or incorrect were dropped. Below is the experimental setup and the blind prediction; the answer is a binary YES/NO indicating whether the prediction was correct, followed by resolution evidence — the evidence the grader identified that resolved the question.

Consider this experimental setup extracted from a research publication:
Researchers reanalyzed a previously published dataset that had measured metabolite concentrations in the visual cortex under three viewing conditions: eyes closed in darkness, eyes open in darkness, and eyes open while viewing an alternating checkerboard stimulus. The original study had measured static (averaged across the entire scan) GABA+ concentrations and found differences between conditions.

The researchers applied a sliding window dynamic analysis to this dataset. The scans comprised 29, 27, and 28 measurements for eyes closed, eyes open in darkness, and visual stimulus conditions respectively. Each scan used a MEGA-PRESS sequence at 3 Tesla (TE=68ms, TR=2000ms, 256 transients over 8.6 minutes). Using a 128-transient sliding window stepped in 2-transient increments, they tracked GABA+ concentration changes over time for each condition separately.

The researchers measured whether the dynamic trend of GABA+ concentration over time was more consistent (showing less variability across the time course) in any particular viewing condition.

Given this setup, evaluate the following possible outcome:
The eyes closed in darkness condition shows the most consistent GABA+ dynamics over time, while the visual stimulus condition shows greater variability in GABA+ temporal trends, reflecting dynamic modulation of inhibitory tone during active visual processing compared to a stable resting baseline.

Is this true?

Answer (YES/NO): NO